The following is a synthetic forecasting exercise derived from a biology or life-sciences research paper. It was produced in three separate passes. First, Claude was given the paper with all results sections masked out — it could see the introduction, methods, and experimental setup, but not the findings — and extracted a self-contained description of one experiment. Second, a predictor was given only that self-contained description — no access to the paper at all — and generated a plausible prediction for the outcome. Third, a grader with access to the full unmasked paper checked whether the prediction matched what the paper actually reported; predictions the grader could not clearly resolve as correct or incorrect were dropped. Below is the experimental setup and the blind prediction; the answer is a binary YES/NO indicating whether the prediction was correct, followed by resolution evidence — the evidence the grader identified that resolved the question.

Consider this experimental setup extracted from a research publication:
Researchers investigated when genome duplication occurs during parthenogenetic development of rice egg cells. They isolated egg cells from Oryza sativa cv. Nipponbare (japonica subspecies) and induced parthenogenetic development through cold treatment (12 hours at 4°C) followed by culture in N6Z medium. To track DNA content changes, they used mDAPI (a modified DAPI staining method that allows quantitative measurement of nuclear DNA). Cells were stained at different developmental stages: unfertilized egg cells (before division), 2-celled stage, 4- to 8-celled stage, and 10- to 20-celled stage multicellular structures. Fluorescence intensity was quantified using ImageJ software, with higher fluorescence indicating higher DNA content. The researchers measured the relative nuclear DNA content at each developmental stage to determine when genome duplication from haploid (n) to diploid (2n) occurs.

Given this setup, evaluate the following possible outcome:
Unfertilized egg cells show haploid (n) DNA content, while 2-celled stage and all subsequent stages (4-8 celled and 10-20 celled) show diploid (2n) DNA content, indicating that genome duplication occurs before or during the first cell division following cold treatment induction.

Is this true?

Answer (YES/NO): NO